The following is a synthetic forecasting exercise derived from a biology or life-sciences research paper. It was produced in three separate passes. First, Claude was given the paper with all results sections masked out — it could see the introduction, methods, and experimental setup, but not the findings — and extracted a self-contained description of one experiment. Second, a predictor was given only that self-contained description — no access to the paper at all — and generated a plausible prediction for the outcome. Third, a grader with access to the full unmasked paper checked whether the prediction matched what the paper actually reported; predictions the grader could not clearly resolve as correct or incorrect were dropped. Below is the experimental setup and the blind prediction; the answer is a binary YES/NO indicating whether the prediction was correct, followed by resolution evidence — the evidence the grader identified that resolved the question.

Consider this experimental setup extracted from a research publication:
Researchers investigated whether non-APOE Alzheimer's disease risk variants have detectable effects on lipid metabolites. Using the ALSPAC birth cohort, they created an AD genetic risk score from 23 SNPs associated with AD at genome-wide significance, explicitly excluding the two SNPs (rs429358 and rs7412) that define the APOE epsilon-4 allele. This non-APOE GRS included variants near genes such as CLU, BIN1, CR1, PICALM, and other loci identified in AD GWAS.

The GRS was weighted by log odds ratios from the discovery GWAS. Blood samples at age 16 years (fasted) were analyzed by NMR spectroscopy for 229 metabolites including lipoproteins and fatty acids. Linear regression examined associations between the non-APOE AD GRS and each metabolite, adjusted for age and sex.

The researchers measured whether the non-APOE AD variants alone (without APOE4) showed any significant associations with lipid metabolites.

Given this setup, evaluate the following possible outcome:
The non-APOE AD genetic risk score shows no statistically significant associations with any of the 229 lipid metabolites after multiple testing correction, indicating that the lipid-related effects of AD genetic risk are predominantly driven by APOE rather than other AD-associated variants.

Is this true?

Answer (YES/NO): YES